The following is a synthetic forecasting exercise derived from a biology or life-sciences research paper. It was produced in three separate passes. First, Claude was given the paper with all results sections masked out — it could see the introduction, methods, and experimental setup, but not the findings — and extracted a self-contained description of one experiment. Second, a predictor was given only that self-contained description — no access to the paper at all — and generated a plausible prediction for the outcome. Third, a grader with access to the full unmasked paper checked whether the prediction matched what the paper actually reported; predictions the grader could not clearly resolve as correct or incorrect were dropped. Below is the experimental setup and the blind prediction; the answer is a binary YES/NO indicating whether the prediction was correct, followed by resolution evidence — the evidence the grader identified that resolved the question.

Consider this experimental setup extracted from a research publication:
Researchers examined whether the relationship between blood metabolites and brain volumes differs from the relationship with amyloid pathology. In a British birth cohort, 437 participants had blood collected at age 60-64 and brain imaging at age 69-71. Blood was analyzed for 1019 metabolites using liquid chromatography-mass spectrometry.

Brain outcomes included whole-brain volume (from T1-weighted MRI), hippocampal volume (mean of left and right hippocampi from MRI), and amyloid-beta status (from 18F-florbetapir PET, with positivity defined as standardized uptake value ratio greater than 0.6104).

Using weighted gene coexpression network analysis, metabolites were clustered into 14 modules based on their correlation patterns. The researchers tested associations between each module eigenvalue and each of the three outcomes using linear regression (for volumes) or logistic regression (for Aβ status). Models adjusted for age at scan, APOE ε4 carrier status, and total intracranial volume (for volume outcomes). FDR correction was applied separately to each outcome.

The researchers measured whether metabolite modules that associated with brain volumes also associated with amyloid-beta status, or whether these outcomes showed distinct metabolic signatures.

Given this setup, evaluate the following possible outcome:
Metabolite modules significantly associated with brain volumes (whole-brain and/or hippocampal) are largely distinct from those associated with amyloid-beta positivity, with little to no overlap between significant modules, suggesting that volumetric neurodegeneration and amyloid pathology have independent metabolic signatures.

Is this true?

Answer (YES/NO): YES